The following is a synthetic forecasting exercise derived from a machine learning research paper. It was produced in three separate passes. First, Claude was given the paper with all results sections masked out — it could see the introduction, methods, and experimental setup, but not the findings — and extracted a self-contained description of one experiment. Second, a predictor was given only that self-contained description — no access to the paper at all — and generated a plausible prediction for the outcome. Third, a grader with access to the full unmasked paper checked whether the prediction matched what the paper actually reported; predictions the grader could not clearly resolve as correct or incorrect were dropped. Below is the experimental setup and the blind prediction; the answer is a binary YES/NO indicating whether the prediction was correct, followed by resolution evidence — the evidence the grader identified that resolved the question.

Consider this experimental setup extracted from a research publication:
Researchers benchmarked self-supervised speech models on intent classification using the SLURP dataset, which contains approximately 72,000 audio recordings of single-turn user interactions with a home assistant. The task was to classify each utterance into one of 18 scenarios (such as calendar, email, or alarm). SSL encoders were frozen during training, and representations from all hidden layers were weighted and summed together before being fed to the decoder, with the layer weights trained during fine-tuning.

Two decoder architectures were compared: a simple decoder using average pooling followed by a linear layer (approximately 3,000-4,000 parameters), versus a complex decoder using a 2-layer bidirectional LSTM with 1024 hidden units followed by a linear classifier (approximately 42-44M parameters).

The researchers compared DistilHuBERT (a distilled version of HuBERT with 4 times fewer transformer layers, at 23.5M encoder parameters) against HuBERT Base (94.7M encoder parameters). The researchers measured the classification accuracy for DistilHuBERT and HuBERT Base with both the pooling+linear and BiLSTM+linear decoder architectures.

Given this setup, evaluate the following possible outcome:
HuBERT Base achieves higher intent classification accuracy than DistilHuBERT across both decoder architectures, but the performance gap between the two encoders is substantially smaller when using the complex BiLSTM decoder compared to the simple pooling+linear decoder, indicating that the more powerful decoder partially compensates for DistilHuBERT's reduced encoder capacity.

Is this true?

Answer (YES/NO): YES